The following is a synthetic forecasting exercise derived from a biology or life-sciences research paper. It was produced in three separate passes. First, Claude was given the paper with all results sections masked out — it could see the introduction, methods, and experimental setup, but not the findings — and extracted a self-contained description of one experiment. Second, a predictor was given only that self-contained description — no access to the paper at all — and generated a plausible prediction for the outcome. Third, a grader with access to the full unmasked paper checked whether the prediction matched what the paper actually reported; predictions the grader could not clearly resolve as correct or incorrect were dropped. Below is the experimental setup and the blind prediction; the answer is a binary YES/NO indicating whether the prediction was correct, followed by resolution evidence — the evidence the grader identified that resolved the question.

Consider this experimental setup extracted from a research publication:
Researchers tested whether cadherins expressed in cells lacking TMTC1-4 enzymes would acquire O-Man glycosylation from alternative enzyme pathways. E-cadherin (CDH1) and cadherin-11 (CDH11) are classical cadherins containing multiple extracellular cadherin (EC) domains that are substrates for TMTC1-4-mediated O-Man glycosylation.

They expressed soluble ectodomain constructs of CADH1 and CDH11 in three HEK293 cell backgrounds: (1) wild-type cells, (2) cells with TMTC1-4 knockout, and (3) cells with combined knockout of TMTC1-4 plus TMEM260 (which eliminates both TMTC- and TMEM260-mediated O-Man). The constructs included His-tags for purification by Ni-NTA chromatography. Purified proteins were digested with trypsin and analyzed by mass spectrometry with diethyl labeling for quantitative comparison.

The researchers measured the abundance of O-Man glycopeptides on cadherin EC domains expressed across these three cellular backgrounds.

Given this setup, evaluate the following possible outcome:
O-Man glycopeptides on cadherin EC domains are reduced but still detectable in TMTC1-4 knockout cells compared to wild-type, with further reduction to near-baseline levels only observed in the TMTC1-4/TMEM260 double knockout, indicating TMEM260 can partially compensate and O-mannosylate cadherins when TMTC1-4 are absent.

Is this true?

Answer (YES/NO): NO